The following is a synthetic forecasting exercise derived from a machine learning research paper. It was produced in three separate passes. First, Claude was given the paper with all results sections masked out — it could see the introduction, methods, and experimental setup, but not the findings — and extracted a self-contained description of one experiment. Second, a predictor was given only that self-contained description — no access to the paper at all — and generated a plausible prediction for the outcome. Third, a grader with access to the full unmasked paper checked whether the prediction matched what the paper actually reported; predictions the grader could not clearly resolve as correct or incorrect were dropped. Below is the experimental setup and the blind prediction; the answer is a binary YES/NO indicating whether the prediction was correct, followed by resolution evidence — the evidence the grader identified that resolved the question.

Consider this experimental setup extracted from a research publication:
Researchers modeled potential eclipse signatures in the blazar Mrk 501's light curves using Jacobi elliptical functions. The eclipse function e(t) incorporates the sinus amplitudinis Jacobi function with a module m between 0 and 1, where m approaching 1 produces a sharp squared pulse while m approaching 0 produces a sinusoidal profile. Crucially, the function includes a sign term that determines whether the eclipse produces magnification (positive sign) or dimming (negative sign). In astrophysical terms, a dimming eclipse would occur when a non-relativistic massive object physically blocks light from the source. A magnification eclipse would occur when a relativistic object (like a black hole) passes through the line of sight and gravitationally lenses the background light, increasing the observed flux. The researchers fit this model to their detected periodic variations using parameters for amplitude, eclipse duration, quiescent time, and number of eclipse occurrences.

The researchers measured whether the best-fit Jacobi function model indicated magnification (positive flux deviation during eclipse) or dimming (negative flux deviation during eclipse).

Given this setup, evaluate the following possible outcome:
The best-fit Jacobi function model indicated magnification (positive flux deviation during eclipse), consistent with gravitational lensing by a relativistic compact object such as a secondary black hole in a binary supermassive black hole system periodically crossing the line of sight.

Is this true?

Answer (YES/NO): YES